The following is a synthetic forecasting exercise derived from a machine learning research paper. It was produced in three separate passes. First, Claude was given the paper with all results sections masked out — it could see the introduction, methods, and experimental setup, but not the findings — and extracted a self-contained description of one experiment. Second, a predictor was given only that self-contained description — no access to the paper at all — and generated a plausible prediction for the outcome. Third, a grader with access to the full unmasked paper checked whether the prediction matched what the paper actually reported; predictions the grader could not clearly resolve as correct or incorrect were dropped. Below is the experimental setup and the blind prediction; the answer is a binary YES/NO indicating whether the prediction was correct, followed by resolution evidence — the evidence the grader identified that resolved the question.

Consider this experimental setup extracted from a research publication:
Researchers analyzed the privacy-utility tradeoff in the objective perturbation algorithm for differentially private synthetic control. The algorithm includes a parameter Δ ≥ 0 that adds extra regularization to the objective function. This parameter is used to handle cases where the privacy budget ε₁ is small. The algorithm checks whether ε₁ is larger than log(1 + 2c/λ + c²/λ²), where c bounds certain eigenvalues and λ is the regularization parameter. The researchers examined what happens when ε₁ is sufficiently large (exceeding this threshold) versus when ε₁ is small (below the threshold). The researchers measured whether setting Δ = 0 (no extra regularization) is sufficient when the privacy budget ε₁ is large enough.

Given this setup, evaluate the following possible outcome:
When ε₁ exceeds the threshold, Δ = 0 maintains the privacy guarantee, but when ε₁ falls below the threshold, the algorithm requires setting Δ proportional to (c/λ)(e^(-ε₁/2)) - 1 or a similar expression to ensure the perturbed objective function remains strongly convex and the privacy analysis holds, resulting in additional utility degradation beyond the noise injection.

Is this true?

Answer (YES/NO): NO